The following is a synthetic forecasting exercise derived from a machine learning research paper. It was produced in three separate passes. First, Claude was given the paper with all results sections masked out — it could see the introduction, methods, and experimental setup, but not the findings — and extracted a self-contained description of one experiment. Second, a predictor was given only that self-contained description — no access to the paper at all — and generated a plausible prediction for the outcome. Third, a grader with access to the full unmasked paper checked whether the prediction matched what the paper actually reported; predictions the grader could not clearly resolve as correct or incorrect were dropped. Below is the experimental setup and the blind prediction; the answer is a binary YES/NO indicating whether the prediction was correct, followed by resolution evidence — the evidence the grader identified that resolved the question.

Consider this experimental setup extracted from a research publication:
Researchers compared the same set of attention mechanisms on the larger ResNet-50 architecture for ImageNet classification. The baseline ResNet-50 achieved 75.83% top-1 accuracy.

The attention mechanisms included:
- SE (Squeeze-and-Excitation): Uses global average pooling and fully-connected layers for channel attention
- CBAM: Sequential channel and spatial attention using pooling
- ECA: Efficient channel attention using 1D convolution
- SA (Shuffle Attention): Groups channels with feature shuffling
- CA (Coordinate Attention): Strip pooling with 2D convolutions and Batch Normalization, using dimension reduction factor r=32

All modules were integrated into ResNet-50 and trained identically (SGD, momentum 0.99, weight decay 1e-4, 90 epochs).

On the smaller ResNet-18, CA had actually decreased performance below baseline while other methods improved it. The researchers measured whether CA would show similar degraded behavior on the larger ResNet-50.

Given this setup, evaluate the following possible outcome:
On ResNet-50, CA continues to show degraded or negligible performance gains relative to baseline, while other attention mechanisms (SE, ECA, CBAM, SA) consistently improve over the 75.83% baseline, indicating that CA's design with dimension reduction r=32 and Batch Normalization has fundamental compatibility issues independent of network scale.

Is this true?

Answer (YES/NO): NO